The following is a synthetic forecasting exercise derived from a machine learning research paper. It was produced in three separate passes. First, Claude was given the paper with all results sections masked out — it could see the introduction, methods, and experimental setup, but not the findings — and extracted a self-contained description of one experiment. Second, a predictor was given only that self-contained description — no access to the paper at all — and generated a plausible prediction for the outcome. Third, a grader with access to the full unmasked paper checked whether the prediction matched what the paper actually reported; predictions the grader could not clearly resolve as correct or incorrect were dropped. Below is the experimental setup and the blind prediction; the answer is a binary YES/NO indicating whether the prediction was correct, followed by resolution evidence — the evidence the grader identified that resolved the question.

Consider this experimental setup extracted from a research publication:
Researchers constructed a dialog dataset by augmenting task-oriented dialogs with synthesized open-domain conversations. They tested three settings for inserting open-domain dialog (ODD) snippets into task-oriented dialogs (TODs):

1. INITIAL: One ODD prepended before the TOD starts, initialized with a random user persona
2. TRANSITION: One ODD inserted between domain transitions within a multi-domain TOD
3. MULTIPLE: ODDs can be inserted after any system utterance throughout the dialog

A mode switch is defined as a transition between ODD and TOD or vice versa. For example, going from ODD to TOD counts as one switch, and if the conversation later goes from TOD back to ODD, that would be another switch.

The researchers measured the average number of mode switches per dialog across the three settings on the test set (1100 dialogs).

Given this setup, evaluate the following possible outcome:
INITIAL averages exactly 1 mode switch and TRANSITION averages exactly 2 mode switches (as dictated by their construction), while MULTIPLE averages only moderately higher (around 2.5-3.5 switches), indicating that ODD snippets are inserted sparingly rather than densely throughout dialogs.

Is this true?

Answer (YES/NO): NO